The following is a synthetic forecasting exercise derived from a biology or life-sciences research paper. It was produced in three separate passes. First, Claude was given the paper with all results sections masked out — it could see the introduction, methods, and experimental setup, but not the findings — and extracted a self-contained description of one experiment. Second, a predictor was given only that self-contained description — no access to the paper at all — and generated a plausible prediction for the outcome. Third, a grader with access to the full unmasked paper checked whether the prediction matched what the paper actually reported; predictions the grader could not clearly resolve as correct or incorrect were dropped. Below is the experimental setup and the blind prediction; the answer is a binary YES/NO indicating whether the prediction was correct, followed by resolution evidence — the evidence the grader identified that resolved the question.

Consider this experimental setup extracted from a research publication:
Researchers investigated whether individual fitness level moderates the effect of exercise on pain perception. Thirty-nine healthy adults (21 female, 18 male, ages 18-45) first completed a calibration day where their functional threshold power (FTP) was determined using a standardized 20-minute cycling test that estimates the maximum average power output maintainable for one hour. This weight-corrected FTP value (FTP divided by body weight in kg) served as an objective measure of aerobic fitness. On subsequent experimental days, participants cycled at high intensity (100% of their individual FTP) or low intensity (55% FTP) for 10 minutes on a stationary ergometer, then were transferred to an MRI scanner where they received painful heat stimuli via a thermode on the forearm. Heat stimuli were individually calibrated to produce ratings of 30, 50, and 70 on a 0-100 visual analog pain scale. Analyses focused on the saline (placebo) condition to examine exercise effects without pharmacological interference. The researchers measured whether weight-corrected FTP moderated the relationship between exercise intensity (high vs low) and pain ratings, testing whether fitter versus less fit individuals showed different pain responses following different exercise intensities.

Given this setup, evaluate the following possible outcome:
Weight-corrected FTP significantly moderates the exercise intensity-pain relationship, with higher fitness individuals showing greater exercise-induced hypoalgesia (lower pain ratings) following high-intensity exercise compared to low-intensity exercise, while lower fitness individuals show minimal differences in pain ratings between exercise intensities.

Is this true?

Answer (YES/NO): YES